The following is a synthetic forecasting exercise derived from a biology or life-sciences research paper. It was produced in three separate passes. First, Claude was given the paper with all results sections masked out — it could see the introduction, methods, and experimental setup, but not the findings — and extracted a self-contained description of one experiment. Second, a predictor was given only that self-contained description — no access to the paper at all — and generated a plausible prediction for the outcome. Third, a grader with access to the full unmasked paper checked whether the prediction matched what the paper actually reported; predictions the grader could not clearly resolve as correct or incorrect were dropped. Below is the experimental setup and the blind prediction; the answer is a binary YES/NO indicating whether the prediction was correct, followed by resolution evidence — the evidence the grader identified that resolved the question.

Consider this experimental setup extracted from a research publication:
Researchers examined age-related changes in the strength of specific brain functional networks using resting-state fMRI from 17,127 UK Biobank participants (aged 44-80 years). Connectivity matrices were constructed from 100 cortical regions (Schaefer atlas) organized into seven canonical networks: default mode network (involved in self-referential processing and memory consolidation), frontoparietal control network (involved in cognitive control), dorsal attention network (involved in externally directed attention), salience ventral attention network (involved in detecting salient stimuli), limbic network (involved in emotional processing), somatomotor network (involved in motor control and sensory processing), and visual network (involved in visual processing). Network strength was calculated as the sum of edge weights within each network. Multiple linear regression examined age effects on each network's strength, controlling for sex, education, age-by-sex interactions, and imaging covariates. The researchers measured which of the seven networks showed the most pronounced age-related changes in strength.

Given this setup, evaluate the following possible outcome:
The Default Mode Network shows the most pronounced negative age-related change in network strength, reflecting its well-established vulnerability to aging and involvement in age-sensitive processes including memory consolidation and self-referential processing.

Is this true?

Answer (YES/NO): NO